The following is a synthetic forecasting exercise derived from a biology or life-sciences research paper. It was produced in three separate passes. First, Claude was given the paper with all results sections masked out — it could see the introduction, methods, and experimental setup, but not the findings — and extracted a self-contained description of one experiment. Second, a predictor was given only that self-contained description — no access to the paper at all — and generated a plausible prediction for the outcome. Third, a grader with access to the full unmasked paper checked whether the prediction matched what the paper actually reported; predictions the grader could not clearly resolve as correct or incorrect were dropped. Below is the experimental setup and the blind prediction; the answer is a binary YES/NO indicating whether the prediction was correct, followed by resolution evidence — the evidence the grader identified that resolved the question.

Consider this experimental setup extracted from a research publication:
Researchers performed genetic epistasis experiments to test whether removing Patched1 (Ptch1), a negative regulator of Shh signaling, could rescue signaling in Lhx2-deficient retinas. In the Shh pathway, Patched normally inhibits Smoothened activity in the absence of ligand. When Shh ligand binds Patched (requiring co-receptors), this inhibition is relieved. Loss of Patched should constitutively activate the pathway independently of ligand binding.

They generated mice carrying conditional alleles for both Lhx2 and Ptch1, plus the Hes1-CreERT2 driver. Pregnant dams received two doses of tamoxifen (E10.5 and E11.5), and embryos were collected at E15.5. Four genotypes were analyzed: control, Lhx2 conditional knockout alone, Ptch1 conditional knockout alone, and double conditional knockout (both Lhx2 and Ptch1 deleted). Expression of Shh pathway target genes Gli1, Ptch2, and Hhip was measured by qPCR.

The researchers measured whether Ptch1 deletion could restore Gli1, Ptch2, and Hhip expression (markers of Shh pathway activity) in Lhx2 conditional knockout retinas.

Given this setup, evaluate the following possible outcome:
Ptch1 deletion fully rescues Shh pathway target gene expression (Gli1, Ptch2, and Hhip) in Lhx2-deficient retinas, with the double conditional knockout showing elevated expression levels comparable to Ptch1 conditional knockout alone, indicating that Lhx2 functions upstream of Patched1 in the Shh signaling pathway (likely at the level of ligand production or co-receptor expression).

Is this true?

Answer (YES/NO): NO